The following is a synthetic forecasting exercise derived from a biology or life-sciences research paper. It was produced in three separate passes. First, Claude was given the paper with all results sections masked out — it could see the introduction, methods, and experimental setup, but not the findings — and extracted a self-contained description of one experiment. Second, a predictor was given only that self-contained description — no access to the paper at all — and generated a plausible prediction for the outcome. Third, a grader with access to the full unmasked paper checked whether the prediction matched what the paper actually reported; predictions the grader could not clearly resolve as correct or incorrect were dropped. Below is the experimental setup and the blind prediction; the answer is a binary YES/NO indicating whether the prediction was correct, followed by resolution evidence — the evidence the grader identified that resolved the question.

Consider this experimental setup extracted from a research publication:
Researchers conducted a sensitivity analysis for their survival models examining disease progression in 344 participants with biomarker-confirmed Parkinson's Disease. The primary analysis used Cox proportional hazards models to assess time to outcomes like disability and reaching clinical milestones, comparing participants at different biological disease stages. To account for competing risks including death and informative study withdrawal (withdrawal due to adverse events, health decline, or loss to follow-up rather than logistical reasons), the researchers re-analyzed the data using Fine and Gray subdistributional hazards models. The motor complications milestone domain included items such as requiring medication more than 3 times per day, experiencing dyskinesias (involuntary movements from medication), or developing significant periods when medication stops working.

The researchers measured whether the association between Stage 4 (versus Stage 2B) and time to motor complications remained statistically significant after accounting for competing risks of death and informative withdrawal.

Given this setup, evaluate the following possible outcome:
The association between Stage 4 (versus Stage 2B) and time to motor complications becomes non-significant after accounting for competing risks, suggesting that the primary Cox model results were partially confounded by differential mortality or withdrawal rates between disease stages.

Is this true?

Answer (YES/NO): YES